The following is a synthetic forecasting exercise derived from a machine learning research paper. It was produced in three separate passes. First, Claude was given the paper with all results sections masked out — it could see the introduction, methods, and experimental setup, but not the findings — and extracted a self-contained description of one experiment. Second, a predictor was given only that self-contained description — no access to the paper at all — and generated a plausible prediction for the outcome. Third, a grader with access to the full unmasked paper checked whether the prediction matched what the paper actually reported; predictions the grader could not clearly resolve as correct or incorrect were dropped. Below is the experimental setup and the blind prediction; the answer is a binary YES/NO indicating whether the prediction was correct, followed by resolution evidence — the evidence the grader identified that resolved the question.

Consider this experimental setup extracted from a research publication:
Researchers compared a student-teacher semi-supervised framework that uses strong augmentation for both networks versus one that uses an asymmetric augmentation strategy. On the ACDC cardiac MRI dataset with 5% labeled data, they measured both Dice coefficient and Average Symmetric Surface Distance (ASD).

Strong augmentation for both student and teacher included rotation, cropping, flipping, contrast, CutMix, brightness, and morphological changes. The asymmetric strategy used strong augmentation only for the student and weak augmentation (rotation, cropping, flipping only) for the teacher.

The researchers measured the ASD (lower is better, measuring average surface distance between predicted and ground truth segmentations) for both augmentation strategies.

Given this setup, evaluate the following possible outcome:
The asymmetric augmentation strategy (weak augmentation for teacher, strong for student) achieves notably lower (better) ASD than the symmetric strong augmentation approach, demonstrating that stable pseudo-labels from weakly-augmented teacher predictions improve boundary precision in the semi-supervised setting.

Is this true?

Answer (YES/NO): YES